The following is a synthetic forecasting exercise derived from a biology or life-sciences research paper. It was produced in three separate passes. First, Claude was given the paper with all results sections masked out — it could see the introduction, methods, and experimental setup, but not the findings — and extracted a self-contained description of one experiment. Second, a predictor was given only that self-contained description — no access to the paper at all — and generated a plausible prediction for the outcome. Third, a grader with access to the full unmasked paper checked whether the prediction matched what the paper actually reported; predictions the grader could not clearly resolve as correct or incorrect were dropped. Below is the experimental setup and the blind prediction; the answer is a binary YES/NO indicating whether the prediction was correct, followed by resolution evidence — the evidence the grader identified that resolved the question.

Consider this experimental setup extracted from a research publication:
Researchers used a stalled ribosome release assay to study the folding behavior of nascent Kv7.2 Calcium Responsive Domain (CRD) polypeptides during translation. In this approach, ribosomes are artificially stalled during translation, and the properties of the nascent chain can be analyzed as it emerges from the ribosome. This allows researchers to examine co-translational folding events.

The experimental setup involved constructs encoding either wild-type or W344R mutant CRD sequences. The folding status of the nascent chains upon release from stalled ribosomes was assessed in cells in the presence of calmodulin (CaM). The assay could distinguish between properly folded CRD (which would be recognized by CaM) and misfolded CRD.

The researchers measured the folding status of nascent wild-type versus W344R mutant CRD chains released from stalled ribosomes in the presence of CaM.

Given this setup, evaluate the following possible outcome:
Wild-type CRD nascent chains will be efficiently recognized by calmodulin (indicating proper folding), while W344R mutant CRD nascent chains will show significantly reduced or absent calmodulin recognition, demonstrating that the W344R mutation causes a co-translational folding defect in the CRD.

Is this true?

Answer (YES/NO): YES